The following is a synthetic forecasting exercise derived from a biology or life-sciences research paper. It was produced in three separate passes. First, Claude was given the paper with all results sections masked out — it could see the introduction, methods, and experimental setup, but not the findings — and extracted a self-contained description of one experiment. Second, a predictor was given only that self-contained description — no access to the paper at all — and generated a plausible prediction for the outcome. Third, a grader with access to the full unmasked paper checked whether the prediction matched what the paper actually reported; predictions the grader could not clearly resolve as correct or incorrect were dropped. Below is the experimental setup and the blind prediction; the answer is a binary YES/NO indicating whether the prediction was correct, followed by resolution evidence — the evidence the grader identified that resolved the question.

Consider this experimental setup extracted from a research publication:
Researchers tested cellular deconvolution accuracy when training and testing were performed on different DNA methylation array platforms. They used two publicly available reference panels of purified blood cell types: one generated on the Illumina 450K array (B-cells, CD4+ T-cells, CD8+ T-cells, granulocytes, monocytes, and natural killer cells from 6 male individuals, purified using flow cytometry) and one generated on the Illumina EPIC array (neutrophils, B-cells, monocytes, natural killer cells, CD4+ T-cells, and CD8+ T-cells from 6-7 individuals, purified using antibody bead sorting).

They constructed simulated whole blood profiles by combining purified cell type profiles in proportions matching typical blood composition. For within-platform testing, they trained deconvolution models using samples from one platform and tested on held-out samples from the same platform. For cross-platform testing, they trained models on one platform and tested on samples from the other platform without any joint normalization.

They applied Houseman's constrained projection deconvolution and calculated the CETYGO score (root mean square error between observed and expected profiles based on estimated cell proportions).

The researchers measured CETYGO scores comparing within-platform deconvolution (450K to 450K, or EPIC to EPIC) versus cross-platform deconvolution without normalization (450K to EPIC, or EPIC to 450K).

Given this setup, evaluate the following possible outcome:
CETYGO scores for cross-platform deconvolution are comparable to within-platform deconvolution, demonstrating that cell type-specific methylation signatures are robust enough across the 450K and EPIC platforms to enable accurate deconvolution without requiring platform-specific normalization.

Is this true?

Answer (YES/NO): YES